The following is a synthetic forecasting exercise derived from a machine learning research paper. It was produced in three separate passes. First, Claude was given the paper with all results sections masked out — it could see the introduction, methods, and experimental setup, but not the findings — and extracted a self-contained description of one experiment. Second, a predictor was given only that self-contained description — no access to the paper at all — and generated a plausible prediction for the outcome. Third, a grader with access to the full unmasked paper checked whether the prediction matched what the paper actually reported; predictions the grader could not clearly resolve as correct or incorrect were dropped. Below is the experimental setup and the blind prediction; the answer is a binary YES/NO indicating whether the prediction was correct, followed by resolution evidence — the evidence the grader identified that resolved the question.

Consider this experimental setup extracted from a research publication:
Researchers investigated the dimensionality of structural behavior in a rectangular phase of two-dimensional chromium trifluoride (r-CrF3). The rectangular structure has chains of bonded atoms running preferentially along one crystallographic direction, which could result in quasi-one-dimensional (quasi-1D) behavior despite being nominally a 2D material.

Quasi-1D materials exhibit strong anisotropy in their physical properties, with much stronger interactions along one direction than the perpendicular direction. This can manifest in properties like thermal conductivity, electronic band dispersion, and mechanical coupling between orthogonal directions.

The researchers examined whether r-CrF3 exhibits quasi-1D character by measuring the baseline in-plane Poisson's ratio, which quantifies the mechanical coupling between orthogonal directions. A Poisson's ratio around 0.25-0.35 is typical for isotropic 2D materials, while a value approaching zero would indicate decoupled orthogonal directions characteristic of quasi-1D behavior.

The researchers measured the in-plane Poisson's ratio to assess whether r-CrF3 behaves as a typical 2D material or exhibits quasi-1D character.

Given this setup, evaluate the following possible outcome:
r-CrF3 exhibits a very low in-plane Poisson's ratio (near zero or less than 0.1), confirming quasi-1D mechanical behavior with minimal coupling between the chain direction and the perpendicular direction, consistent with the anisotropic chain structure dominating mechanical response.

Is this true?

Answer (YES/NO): YES